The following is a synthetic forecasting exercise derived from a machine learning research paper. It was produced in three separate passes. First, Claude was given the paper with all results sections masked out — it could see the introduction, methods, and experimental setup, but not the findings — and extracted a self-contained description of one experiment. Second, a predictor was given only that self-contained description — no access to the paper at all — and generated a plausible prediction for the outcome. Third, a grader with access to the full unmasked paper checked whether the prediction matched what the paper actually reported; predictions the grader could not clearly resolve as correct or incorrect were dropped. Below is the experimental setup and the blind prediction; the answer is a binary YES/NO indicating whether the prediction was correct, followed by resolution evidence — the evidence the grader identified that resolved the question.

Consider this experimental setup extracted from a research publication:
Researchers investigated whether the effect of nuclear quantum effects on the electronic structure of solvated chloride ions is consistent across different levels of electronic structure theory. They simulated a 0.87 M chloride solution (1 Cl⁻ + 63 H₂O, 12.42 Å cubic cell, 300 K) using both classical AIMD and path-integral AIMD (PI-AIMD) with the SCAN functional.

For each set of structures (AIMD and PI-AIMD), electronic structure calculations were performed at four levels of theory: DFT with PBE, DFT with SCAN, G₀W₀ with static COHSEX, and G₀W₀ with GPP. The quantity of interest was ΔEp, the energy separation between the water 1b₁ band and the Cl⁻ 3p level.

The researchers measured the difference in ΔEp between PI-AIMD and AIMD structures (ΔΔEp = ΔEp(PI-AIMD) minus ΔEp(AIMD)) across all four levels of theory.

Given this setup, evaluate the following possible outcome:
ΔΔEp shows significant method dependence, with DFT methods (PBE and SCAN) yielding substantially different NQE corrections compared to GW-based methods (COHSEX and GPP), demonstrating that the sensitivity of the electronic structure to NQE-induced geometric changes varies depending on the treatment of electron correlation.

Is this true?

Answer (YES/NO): YES